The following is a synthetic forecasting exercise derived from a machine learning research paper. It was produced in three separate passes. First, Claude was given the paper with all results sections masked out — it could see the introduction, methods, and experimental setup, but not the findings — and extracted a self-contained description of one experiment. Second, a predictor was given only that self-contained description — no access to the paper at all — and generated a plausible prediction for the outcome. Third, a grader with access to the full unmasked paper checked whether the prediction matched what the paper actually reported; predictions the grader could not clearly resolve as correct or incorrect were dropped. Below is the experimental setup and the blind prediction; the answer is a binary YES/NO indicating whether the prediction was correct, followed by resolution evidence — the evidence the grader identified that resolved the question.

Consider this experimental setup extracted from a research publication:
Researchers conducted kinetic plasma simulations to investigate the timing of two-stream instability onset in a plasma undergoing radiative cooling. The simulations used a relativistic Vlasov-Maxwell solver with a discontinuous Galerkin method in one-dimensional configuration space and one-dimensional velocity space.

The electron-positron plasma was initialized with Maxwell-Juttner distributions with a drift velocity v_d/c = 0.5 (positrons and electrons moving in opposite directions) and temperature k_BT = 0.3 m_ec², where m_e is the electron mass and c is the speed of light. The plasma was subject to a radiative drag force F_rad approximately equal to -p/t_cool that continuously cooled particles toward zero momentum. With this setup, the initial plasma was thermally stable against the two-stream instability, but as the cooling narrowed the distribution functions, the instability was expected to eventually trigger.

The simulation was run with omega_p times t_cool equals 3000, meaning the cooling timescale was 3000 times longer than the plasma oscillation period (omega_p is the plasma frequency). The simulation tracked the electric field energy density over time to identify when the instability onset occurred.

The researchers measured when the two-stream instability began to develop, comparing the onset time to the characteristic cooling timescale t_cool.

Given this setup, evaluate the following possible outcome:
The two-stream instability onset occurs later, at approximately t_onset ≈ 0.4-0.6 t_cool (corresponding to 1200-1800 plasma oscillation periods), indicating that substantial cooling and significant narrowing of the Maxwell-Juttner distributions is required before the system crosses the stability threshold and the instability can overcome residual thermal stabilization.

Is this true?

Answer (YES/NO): YES